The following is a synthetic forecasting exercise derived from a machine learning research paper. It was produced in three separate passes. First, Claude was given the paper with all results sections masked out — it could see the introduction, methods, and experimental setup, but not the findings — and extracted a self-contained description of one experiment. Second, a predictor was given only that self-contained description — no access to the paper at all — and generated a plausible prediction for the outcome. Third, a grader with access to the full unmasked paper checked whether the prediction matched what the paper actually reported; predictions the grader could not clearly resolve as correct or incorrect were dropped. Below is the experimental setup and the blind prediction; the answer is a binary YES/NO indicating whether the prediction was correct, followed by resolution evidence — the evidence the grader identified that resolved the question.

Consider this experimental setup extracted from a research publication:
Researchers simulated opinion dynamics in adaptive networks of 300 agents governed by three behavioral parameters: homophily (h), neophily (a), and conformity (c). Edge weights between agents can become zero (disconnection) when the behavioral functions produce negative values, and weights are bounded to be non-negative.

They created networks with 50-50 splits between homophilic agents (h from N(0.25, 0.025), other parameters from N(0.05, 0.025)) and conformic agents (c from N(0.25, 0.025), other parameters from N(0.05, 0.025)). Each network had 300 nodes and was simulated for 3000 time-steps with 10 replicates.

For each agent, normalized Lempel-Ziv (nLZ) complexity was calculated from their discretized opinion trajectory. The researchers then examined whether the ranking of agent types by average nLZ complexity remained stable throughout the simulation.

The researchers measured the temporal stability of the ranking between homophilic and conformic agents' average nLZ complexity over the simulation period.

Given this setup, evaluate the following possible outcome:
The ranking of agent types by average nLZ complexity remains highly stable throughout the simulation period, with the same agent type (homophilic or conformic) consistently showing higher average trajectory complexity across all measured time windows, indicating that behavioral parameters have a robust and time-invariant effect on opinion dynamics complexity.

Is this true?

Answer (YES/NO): YES